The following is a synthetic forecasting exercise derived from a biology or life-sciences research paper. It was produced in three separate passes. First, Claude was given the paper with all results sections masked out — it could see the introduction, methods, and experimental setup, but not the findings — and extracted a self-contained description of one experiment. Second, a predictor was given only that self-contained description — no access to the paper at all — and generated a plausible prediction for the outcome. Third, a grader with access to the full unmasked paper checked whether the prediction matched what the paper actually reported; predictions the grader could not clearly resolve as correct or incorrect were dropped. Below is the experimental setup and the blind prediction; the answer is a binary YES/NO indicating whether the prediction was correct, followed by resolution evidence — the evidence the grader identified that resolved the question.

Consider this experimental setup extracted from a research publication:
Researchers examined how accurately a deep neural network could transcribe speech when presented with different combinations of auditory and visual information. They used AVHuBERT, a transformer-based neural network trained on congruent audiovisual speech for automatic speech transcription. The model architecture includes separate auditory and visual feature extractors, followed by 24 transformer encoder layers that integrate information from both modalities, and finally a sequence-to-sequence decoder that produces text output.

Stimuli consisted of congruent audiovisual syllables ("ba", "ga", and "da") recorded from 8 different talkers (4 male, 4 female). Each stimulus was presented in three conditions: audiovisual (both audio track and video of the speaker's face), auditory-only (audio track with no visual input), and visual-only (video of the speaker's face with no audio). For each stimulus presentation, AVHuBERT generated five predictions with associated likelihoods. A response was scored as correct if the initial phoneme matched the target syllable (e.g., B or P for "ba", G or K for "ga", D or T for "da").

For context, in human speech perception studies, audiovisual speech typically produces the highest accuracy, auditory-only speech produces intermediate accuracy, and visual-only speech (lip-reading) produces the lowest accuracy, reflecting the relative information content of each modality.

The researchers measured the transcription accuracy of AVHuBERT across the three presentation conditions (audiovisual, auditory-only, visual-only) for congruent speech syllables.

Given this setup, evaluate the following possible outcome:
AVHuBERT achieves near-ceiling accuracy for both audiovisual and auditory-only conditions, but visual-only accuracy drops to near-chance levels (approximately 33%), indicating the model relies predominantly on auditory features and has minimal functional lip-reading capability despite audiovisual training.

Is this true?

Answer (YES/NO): NO